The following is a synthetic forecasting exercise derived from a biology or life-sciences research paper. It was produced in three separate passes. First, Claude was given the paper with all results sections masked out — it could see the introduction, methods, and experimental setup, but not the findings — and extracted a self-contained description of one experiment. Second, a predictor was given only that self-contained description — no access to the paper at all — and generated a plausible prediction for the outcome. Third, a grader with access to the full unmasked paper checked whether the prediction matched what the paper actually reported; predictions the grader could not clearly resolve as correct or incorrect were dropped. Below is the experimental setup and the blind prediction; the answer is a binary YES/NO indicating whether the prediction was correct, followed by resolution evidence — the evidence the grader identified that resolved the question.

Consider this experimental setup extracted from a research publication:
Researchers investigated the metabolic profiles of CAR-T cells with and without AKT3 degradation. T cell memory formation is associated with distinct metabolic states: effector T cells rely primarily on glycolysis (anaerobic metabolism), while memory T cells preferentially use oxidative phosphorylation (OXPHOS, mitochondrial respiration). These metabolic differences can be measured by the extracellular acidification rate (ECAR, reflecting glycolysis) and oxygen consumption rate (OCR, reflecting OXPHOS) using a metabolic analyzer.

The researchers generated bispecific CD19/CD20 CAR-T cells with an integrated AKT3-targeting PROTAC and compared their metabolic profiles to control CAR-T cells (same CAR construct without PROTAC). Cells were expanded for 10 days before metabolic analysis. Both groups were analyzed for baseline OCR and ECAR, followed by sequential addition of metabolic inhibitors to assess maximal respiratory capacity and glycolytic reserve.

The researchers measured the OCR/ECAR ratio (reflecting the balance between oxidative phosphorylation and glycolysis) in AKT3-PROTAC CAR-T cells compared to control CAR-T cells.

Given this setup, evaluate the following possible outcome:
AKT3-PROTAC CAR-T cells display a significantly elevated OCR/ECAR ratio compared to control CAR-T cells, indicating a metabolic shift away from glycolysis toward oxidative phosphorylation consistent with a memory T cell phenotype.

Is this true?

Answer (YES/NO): YES